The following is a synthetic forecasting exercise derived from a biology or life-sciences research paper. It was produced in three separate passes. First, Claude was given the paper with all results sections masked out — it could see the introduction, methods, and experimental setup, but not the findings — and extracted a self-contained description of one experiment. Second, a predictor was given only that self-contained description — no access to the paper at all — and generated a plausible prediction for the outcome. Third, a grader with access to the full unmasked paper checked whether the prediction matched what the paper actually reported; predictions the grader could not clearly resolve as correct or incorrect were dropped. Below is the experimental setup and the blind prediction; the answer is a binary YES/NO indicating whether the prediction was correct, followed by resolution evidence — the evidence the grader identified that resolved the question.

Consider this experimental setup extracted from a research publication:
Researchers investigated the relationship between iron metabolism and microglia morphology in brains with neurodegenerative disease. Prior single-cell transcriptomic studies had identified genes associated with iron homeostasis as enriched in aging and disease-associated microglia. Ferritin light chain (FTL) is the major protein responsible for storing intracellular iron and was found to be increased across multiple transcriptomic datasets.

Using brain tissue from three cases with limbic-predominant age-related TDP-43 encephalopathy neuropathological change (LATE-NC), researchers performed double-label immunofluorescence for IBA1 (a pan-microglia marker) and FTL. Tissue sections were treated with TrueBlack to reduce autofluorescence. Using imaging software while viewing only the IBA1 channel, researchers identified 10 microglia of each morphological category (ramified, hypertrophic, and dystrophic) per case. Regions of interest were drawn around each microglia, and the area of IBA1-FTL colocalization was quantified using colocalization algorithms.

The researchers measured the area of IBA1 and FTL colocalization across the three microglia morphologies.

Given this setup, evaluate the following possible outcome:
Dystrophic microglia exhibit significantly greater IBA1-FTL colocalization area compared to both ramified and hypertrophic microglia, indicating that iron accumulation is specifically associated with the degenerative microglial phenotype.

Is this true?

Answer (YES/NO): YES